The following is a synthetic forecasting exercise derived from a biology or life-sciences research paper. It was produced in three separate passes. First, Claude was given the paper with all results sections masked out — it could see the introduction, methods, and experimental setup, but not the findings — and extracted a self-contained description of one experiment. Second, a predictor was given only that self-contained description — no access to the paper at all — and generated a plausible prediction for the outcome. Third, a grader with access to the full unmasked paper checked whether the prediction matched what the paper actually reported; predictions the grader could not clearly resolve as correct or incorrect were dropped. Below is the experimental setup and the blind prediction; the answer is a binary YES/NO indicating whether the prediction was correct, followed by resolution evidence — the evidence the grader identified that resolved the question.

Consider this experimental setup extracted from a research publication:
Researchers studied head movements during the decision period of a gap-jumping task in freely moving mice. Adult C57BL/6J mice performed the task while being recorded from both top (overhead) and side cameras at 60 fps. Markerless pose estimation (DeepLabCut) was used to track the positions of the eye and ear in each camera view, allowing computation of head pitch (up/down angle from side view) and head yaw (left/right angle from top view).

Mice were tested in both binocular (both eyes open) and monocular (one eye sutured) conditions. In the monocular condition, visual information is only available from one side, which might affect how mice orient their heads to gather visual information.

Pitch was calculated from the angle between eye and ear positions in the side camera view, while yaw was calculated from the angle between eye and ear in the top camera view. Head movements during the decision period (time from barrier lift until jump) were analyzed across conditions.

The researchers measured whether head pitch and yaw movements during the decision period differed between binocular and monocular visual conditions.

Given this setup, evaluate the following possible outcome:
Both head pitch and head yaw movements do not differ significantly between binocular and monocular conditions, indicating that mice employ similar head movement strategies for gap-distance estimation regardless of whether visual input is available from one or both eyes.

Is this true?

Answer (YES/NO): NO